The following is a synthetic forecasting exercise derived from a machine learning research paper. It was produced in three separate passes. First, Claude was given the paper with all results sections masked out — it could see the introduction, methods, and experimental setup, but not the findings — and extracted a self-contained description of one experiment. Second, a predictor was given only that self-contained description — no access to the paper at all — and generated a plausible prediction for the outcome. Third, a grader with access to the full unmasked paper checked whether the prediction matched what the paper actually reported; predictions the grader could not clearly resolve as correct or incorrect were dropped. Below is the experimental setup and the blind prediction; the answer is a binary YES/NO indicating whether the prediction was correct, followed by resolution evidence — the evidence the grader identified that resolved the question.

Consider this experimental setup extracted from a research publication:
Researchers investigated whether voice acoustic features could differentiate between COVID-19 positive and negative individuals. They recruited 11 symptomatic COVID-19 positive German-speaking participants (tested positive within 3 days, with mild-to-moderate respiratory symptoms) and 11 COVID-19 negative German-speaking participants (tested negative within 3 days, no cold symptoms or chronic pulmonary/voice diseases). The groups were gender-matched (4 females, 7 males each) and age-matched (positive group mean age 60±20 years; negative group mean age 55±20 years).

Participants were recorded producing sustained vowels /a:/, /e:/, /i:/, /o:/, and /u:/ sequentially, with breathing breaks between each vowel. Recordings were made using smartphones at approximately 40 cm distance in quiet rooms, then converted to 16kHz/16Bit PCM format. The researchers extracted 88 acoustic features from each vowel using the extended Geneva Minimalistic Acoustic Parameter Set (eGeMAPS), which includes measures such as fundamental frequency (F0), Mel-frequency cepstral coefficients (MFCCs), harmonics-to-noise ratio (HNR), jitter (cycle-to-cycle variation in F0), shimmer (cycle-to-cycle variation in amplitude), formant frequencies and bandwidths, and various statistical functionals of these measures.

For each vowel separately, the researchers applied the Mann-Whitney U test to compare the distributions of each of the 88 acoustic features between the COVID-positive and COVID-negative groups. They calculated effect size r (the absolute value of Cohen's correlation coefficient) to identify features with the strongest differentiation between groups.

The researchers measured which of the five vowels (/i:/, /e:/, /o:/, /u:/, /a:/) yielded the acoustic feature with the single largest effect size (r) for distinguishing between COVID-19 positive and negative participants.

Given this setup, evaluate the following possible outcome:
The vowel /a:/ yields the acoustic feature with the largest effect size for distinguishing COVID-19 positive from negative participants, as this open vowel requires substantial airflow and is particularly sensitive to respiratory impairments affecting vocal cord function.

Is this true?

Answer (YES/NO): NO